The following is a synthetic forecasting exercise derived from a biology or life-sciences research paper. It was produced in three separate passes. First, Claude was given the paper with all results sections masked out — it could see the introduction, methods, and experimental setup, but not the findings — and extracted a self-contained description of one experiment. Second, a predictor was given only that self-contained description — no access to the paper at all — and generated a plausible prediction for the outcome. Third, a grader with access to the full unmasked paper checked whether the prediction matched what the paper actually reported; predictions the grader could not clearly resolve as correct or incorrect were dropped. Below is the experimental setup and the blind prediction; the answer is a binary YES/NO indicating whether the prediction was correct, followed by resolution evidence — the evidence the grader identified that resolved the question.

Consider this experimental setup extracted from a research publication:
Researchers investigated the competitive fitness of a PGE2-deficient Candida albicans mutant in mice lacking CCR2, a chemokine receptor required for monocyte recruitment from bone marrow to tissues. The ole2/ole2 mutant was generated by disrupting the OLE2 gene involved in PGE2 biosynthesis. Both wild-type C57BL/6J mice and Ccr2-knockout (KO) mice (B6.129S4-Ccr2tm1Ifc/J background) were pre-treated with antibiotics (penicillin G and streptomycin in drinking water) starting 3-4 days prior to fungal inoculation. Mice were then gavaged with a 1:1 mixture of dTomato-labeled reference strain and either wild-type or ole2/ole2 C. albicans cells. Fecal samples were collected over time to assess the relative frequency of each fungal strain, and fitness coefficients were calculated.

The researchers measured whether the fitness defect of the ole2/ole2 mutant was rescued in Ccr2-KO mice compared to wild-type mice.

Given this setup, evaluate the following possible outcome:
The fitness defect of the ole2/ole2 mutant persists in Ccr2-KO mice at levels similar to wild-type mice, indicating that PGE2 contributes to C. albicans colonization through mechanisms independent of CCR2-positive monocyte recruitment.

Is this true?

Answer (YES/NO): NO